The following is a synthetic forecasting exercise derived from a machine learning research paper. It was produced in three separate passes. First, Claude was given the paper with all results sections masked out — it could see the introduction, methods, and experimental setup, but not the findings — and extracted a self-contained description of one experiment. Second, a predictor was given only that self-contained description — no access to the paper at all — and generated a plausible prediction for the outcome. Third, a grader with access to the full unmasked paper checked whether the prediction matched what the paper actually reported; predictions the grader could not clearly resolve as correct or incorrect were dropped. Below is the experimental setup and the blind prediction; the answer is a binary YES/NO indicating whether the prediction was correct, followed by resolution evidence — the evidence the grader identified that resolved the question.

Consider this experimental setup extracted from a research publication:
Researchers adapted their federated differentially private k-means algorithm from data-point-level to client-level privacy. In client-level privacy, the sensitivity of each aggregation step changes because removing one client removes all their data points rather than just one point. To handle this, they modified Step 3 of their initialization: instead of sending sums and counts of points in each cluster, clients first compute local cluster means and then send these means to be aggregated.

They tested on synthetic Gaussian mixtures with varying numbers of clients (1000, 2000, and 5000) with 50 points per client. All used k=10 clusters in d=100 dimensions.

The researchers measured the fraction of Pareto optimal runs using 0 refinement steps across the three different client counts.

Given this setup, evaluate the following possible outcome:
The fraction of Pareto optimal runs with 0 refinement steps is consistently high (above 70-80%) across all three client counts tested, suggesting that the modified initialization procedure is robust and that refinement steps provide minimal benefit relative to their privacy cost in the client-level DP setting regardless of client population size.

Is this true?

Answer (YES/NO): YES